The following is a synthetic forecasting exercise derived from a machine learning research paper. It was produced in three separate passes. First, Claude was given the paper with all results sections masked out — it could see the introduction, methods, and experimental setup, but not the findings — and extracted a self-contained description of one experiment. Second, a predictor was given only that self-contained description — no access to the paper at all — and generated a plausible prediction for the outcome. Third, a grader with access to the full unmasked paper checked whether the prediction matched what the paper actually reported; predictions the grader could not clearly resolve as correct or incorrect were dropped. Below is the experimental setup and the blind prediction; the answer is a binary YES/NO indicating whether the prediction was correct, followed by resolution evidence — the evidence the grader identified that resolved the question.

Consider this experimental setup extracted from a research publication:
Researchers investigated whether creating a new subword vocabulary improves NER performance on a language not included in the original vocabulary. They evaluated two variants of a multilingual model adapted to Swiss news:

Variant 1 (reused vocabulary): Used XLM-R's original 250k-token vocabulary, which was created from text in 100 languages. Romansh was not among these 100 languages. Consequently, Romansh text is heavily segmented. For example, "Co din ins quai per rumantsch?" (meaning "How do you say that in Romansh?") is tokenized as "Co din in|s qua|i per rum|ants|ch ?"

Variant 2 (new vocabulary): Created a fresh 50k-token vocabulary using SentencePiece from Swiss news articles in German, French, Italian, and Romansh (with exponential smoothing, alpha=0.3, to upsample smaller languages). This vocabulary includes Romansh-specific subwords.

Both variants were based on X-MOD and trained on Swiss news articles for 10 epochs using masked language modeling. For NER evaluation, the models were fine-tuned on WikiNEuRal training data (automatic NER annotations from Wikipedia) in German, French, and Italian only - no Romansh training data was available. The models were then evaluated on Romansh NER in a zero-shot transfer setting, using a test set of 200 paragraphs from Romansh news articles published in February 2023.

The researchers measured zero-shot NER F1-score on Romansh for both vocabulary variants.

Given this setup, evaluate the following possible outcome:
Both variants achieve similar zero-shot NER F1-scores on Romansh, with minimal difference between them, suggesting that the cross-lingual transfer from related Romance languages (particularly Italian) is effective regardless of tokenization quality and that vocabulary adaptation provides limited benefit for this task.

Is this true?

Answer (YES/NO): NO